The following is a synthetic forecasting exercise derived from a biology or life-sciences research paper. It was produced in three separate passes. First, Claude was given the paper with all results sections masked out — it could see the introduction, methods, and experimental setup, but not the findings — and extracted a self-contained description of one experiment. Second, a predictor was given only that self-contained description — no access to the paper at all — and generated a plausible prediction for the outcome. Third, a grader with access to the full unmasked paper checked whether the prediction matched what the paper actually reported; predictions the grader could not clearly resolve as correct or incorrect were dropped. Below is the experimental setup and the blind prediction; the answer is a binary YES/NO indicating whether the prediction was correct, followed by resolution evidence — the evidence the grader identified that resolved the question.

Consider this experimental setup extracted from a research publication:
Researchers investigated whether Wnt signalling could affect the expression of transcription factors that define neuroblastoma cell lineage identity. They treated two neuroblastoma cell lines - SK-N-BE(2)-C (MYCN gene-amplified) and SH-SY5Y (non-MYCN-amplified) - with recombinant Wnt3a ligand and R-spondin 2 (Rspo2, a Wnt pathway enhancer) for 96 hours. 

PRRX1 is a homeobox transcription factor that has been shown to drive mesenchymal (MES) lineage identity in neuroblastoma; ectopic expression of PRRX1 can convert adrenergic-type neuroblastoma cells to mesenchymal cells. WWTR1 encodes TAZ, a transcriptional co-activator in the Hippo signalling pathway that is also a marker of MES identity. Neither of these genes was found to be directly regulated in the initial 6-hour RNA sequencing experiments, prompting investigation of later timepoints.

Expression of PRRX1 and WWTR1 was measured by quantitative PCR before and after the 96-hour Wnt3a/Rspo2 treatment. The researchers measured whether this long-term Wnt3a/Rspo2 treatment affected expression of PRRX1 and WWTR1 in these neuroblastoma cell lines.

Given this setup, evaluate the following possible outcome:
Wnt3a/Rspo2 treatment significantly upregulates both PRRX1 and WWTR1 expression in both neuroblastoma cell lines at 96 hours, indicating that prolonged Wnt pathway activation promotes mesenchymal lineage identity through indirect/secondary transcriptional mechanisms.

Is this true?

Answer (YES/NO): YES